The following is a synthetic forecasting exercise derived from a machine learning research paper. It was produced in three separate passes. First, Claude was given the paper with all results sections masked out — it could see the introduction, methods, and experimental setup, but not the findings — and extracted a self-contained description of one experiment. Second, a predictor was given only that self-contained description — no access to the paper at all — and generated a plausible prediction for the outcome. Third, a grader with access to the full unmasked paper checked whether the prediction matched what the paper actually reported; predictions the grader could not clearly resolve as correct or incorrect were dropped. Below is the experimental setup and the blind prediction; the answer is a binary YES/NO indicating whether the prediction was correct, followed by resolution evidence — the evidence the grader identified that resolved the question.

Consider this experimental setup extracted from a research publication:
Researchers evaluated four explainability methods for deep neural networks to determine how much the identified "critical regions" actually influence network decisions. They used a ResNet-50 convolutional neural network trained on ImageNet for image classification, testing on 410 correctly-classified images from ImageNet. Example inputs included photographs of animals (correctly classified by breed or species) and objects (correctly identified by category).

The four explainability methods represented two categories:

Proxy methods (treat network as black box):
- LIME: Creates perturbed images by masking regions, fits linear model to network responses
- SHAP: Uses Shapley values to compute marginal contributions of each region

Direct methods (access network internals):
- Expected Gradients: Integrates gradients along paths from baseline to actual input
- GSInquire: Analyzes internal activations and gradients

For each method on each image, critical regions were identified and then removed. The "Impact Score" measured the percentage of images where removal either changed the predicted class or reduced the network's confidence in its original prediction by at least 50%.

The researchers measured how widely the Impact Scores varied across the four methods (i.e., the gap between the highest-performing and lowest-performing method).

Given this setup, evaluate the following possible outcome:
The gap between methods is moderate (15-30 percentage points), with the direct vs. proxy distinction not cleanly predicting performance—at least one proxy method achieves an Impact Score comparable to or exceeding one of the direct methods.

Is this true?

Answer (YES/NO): NO